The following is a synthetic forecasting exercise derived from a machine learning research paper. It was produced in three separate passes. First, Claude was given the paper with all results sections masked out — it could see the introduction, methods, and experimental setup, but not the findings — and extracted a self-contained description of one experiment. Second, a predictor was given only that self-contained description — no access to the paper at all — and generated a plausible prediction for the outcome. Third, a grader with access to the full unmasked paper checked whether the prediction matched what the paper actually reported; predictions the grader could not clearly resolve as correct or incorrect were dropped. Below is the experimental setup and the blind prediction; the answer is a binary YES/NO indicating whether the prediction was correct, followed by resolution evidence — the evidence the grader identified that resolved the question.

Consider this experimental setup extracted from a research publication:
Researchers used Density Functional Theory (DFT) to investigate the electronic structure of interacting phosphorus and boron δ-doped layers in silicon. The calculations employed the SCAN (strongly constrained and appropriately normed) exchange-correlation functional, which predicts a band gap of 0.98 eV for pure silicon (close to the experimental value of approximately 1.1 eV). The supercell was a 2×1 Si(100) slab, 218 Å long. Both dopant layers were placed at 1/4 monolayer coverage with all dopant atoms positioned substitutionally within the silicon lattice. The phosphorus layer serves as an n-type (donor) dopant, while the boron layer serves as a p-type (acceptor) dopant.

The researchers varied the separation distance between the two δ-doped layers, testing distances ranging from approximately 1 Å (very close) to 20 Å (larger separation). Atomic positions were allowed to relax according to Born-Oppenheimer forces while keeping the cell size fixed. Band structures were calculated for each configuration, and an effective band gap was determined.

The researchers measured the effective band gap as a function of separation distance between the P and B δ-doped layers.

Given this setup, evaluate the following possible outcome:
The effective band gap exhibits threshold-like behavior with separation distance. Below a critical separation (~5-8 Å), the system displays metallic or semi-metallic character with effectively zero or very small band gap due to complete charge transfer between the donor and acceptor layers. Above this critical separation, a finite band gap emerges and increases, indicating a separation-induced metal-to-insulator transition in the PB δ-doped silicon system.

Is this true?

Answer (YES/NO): NO